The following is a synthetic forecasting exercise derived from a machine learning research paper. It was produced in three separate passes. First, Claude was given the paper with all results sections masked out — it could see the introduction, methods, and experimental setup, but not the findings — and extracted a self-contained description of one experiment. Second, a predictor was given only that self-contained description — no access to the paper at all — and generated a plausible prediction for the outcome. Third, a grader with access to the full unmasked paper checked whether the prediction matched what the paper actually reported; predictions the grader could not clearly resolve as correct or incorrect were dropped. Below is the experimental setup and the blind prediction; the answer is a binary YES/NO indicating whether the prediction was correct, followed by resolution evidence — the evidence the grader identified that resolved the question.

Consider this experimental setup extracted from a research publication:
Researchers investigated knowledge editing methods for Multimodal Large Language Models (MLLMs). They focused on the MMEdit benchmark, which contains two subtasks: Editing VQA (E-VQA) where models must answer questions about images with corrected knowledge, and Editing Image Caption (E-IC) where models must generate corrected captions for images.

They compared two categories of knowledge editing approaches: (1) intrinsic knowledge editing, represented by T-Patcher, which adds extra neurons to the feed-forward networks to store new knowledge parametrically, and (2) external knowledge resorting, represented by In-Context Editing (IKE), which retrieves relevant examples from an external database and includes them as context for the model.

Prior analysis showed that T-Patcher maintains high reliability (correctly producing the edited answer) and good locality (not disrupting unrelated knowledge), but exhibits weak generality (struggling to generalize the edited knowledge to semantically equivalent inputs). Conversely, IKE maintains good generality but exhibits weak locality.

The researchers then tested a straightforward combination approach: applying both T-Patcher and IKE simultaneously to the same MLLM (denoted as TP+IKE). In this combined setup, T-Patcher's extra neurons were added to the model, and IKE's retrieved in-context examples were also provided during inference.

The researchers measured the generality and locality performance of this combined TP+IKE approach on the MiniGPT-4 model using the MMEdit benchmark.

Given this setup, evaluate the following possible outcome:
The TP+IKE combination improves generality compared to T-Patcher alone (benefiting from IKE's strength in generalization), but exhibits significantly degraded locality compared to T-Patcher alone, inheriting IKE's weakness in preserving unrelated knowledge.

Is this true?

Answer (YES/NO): NO